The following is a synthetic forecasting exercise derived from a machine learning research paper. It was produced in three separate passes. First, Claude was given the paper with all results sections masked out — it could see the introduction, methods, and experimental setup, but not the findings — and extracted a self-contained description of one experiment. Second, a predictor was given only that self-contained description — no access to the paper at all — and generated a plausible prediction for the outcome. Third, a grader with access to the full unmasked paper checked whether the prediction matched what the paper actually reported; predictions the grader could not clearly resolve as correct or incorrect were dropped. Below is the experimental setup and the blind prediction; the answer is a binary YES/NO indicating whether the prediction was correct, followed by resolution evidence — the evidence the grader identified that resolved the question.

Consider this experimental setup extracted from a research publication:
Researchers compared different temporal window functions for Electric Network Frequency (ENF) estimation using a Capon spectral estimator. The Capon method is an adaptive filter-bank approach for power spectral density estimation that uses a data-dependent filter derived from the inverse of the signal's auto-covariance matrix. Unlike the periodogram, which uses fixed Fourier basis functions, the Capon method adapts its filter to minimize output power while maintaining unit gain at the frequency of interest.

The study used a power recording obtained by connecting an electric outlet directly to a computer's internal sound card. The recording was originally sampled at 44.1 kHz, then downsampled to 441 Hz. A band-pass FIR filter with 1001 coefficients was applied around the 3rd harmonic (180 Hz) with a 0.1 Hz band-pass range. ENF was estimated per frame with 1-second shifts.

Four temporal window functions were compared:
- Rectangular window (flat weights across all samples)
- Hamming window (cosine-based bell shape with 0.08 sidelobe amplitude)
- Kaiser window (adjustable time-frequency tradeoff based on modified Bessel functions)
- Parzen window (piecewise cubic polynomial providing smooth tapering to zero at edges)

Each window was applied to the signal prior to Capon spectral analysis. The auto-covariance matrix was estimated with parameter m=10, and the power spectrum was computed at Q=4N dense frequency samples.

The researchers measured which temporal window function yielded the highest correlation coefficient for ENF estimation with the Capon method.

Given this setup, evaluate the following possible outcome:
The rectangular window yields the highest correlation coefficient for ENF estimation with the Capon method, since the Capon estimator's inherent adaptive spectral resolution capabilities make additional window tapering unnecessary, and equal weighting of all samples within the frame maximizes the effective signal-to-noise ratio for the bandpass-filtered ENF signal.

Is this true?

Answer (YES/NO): NO